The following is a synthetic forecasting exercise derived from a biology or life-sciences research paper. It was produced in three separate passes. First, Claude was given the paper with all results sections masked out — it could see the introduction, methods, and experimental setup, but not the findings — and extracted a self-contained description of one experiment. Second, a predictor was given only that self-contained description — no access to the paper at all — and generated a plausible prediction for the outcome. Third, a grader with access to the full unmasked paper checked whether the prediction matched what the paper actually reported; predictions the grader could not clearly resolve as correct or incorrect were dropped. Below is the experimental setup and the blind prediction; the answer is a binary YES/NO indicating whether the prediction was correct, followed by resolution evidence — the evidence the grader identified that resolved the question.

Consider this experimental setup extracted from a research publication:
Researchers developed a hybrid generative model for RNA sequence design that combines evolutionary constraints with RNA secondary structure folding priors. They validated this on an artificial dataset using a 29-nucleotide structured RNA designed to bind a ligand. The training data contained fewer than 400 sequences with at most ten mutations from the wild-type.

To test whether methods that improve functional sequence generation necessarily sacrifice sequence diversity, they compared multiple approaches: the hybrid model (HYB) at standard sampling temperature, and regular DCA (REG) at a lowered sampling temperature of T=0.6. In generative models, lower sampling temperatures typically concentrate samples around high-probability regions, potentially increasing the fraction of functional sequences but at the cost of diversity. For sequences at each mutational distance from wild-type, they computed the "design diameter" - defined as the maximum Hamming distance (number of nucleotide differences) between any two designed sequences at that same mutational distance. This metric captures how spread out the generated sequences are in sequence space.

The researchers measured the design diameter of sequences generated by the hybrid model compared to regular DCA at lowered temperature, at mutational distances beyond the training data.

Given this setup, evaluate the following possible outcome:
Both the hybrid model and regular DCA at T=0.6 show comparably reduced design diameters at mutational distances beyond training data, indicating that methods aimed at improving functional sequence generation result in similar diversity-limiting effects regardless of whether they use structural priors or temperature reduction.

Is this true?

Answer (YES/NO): NO